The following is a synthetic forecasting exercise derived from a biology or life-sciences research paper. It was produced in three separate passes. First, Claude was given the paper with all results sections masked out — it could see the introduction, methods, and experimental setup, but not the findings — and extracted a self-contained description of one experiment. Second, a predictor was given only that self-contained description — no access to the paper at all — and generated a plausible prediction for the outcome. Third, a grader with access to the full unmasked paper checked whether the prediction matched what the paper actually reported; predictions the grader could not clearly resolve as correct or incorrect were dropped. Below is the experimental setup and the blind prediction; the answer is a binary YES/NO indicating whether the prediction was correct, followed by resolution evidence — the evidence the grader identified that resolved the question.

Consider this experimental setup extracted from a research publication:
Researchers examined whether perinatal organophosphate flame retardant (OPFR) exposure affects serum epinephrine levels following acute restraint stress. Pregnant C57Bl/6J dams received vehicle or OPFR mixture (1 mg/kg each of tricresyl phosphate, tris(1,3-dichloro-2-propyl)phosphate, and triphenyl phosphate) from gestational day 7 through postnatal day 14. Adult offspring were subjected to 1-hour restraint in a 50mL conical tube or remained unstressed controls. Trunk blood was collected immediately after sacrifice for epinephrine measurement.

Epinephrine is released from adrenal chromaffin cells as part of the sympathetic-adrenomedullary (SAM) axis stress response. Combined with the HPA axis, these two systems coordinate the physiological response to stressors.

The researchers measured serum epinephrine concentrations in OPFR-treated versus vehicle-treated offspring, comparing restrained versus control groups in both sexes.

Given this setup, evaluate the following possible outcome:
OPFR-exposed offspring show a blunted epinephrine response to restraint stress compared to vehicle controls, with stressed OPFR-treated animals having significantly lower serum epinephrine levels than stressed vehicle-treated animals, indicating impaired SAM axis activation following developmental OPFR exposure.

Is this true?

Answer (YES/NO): NO